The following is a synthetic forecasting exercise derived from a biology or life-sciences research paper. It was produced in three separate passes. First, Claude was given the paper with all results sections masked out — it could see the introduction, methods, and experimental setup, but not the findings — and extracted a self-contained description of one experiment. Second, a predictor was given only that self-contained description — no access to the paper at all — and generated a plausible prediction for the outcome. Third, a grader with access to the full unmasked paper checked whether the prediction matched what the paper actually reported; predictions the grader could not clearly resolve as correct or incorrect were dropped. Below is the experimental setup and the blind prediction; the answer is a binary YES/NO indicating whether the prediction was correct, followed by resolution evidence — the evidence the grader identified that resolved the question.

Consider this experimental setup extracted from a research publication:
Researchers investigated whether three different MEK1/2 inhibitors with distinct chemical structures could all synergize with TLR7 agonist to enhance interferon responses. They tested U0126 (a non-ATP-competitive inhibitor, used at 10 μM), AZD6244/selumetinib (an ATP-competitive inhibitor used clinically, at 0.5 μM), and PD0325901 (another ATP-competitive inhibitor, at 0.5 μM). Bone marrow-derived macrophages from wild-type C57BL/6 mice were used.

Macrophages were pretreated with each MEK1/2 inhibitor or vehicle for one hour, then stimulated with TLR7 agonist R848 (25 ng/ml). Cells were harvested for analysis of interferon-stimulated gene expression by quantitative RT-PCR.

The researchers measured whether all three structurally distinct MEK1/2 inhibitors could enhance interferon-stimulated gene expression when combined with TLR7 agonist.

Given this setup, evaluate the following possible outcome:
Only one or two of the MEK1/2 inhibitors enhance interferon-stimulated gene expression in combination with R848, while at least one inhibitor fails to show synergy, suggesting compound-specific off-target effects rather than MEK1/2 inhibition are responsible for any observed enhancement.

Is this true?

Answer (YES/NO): NO